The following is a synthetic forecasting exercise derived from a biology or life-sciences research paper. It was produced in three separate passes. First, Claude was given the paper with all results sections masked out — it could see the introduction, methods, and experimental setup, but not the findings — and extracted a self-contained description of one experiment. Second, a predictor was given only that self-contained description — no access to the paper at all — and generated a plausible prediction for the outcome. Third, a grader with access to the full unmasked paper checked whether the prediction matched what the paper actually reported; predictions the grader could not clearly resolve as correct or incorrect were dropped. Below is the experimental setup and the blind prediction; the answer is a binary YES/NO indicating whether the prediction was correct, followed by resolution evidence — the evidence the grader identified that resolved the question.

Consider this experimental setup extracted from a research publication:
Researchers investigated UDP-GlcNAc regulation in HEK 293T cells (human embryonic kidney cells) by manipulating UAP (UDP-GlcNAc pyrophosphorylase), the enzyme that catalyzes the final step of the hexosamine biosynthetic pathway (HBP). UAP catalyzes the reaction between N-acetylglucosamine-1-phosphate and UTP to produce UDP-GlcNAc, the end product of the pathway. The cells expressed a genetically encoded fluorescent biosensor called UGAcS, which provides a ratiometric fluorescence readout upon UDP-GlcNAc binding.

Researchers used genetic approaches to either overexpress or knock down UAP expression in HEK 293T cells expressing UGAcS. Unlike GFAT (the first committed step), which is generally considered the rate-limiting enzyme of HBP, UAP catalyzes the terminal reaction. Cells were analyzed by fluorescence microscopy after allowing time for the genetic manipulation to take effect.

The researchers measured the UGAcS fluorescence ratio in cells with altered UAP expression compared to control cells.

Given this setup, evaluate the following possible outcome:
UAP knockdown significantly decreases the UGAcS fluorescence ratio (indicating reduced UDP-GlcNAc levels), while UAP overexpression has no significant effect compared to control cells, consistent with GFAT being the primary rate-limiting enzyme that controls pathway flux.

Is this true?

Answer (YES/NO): NO